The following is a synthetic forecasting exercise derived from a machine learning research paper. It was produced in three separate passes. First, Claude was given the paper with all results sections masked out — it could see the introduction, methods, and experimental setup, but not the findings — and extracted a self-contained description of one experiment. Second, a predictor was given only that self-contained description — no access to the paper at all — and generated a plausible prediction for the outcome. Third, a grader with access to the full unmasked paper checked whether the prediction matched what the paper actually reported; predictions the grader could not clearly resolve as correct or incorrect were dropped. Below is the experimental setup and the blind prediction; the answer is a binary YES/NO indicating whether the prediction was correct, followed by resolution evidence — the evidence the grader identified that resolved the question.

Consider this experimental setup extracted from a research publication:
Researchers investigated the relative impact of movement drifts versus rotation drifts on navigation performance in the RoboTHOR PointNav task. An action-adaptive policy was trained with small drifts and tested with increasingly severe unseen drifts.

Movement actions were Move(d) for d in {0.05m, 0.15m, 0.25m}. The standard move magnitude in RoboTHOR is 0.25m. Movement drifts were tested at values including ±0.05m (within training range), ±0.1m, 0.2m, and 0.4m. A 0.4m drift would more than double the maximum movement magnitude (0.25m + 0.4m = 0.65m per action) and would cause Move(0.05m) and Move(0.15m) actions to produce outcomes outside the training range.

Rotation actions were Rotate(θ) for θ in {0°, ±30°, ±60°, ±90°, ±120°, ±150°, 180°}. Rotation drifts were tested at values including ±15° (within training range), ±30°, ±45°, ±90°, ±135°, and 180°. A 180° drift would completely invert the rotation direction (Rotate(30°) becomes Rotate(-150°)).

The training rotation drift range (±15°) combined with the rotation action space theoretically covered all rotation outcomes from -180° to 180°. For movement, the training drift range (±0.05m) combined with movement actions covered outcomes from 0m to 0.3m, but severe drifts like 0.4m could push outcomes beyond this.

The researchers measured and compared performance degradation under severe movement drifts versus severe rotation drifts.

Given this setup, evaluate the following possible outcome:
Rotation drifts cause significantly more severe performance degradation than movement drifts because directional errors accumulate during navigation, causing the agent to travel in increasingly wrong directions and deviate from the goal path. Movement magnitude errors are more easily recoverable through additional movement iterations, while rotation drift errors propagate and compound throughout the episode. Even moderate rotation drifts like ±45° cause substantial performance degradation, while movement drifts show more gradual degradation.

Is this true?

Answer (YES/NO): NO